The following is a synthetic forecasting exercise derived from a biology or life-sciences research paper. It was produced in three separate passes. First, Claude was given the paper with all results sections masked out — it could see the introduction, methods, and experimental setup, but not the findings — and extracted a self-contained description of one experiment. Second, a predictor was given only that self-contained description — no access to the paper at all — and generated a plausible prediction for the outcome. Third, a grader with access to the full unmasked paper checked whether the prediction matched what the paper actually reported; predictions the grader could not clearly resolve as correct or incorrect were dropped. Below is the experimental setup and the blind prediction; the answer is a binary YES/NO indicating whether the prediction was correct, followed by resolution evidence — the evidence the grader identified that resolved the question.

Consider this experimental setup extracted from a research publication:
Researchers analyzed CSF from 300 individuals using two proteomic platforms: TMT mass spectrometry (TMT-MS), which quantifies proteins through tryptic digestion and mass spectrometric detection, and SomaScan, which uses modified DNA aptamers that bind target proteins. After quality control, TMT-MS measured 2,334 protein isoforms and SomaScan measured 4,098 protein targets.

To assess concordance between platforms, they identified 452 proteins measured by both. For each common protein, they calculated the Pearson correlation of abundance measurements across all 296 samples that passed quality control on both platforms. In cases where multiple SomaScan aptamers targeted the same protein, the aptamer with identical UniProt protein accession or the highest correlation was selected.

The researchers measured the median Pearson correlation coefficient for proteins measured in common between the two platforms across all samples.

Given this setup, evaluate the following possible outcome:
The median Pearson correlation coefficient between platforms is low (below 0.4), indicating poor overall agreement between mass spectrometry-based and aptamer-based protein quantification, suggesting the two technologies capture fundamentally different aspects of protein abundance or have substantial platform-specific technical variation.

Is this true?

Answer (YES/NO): NO